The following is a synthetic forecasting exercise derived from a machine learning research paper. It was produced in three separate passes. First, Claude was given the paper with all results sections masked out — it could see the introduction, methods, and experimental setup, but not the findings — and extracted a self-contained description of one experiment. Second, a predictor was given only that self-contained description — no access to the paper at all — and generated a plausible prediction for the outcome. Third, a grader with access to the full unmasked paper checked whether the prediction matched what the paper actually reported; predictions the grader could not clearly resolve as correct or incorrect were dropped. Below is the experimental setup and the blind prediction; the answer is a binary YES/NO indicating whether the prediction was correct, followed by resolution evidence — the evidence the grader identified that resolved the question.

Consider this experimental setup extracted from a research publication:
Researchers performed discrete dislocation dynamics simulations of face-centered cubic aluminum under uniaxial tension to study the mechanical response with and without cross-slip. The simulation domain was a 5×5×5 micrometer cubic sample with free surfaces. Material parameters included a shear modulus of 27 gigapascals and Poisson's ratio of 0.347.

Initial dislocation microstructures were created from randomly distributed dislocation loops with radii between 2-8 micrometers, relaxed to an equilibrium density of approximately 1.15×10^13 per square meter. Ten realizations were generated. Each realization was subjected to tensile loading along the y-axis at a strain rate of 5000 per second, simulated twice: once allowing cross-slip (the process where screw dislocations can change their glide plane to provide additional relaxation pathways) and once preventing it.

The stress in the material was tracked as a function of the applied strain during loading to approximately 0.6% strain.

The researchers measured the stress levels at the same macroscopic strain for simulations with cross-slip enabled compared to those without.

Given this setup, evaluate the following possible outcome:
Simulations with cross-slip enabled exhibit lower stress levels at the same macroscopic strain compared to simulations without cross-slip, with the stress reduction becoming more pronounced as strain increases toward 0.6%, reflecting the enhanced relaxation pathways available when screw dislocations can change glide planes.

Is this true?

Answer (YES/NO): YES